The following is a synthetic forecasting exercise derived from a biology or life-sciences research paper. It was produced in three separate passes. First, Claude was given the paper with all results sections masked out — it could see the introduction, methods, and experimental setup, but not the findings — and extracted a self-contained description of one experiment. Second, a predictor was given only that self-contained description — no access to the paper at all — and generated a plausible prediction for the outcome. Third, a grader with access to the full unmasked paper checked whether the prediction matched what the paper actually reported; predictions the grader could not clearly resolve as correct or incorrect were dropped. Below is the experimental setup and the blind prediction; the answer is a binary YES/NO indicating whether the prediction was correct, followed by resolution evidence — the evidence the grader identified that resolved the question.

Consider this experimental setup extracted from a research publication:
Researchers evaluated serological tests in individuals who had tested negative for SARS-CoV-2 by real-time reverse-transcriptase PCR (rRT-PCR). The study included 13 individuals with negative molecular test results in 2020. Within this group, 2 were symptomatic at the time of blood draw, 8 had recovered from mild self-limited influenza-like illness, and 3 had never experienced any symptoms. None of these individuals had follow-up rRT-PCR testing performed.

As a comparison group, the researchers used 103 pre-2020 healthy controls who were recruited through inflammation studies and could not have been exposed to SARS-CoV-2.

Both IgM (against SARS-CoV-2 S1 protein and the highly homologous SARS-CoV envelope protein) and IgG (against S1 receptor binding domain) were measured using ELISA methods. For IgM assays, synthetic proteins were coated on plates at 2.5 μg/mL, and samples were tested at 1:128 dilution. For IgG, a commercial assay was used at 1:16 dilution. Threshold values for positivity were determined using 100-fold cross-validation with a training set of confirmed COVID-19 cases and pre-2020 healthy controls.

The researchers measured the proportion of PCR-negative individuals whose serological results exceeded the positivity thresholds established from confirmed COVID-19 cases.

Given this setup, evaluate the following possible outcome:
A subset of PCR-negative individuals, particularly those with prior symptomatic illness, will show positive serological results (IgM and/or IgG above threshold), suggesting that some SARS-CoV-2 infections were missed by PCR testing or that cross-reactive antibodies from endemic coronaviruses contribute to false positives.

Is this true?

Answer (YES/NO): YES